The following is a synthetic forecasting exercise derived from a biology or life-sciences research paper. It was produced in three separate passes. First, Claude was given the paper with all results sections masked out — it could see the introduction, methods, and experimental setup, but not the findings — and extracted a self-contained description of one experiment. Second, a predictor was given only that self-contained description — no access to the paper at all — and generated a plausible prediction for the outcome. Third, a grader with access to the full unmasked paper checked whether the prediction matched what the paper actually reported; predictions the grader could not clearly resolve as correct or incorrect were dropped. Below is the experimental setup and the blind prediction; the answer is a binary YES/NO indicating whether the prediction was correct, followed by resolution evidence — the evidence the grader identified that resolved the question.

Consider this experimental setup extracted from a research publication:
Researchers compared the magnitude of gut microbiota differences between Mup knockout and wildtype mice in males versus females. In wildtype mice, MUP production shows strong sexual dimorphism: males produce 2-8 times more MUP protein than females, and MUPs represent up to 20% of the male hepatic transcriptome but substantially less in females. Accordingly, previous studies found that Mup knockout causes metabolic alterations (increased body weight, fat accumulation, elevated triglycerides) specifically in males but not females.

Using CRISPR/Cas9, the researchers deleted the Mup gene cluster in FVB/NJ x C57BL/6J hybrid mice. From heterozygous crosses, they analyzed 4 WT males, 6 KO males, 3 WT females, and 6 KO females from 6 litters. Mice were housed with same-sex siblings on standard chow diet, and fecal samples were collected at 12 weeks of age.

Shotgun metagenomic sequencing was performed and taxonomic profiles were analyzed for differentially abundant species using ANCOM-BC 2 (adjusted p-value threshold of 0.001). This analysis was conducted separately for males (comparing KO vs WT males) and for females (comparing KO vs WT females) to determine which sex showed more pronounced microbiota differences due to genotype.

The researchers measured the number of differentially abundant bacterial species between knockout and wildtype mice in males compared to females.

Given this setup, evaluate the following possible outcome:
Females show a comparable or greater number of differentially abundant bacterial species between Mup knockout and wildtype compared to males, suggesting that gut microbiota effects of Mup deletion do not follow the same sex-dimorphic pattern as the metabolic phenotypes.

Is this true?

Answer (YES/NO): NO